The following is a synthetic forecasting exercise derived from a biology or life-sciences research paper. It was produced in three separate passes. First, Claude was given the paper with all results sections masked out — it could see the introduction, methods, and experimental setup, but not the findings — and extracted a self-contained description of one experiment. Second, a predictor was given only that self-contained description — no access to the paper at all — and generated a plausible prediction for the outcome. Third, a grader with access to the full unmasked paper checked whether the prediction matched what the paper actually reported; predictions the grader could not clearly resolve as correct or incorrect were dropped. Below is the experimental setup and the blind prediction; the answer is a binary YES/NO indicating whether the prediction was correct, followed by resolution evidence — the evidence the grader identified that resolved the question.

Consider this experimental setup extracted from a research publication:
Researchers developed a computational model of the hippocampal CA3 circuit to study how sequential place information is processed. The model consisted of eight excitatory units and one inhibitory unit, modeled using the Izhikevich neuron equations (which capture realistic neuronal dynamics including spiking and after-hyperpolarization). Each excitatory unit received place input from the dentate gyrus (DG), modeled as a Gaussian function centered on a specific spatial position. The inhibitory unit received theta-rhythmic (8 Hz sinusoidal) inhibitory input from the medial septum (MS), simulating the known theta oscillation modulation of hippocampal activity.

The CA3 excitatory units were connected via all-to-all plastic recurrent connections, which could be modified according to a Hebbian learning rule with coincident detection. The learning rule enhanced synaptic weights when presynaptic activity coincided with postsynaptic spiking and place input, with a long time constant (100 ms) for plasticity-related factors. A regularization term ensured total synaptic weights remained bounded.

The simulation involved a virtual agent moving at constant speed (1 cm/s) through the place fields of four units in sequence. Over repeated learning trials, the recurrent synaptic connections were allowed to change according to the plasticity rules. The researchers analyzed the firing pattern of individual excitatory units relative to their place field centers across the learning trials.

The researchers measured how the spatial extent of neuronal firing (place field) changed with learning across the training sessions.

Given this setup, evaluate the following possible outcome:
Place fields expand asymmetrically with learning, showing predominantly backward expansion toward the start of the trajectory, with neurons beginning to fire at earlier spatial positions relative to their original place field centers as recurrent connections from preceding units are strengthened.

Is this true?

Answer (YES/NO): YES